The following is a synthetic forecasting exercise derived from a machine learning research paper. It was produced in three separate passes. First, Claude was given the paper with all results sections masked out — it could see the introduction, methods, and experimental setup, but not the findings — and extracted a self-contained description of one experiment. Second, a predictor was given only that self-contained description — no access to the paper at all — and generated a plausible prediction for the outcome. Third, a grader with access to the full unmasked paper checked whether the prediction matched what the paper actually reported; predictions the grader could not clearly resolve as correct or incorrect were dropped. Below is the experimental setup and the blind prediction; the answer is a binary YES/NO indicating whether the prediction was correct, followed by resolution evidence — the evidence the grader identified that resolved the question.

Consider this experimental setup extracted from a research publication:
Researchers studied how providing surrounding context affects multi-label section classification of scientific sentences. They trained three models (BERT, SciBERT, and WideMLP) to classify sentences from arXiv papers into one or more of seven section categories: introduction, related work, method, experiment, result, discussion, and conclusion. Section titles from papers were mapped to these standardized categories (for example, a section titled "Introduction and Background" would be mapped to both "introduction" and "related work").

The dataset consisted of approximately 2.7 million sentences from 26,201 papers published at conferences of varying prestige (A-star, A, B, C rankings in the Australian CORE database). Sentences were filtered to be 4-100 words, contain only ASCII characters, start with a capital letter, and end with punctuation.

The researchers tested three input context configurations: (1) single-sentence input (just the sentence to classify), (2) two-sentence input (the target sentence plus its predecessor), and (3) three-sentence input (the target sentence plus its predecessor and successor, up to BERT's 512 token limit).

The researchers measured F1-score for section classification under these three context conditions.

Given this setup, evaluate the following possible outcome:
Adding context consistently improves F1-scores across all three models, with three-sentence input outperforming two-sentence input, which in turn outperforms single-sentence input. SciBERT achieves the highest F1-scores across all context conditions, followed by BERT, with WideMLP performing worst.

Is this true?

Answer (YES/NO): NO